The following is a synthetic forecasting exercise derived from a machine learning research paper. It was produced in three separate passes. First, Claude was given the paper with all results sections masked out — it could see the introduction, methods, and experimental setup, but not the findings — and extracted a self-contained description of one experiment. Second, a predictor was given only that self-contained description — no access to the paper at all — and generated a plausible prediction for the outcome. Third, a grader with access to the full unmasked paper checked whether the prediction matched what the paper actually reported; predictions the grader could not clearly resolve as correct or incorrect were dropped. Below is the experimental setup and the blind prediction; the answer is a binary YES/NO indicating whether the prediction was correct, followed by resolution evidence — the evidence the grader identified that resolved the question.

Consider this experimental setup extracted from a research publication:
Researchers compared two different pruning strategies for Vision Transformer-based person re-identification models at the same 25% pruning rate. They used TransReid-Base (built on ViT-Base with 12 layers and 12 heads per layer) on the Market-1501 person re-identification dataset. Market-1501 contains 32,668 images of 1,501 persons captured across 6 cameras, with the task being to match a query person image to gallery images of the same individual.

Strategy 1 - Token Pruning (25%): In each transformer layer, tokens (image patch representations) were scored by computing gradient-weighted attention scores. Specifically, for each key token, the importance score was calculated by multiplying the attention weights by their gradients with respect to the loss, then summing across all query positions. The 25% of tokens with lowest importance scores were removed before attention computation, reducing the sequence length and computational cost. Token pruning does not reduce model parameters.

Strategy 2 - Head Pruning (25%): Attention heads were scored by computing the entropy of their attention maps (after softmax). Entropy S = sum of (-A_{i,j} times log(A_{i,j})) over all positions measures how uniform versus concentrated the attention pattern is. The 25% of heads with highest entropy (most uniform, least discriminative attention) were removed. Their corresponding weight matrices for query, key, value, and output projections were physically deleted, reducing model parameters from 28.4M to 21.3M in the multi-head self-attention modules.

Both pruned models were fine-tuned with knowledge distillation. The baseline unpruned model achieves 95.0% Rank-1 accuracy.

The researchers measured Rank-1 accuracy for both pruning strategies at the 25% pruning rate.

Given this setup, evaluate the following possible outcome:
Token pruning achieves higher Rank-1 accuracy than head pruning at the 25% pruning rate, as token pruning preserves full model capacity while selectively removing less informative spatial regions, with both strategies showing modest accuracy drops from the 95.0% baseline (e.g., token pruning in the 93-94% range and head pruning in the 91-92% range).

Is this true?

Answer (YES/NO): NO